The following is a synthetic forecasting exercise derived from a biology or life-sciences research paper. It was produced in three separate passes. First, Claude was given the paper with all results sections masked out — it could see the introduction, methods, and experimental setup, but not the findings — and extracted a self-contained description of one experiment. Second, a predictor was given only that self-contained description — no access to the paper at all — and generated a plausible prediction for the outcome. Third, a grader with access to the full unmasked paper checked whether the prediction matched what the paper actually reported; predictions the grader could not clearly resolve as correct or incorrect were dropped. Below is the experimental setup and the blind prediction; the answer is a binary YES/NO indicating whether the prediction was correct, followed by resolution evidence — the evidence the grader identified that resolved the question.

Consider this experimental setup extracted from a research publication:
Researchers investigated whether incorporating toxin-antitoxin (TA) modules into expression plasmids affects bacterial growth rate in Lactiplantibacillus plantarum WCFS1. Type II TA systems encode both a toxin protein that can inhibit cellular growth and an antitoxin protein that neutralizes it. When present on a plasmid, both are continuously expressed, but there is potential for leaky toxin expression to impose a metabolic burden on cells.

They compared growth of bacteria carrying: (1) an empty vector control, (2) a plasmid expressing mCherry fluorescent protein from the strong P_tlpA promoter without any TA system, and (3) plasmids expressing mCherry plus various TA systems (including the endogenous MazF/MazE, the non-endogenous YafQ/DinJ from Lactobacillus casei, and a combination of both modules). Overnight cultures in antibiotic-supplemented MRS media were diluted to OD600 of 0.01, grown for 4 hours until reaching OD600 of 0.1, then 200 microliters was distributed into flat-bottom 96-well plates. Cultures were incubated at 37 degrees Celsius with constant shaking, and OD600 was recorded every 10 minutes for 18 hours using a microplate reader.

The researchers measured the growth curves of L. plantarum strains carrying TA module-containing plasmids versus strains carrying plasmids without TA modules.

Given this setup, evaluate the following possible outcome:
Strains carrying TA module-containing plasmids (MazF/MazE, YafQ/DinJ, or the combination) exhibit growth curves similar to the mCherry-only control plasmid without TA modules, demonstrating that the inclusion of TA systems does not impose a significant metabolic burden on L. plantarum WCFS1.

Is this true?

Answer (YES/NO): YES